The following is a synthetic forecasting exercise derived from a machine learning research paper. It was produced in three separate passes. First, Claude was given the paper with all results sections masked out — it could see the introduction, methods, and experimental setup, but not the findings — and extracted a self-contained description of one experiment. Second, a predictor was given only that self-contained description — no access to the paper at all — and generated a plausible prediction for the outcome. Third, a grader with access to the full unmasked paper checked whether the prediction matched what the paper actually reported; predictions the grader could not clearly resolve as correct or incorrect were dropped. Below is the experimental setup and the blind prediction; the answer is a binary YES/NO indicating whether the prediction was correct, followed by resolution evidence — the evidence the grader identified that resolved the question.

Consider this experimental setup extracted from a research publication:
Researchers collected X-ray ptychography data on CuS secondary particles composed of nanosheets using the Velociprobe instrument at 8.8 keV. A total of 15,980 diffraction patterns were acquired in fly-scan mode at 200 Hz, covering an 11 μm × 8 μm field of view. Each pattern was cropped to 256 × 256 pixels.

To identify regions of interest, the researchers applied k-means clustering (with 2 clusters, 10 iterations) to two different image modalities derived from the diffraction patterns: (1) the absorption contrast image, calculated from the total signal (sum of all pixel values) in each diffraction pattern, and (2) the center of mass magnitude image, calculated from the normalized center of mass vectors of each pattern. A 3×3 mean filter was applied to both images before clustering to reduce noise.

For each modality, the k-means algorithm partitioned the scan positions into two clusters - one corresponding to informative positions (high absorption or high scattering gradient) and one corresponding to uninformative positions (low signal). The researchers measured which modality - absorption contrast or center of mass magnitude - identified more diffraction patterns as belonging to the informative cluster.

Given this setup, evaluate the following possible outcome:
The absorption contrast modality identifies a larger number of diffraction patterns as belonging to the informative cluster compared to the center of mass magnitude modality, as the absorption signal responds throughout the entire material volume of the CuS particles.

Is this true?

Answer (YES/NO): NO